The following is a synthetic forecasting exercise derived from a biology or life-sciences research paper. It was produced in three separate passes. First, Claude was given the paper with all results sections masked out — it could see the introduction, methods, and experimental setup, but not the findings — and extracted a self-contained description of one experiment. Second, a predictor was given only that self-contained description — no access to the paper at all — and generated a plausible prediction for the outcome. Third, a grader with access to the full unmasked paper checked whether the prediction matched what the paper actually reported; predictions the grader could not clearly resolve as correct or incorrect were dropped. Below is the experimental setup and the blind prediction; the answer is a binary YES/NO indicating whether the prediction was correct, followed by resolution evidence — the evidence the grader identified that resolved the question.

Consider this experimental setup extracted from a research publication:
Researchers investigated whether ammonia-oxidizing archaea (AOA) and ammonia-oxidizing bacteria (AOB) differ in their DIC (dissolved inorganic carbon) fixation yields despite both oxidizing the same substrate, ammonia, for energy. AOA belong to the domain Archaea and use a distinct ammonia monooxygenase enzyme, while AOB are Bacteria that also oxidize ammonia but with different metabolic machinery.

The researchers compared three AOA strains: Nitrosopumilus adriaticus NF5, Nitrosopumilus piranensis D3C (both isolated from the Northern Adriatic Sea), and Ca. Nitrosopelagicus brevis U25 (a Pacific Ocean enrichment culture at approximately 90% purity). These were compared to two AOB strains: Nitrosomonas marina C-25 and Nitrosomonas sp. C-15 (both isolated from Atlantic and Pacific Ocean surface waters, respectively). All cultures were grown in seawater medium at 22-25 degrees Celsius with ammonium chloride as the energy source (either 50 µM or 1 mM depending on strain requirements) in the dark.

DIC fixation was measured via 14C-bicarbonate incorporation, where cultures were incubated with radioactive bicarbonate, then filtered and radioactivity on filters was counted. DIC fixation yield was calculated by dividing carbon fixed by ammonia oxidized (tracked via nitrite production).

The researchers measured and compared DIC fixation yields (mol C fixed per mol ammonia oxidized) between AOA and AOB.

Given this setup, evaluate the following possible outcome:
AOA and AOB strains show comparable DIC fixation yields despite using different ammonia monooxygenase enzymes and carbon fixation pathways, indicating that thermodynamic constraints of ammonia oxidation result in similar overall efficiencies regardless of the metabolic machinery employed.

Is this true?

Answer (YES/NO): NO